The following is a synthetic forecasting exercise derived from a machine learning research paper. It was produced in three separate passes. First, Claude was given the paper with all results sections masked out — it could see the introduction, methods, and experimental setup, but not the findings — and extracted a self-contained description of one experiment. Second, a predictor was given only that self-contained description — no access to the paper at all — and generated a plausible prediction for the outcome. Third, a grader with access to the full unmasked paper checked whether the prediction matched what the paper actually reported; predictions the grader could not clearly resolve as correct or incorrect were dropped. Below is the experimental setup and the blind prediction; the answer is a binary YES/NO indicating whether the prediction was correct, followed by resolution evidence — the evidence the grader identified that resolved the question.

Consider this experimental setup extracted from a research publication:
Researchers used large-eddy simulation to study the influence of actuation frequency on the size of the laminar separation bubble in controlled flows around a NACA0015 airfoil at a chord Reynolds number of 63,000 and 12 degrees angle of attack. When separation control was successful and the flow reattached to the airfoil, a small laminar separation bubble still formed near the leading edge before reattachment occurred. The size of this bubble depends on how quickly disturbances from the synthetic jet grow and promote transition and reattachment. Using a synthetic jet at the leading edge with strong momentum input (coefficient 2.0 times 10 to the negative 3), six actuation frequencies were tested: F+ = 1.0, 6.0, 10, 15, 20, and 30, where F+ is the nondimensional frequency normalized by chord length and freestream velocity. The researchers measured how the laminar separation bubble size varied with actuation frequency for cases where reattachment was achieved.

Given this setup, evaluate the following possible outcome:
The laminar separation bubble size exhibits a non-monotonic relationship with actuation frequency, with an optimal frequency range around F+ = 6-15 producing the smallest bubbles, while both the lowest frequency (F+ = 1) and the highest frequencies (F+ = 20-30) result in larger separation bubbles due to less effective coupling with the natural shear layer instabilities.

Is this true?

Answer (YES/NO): NO